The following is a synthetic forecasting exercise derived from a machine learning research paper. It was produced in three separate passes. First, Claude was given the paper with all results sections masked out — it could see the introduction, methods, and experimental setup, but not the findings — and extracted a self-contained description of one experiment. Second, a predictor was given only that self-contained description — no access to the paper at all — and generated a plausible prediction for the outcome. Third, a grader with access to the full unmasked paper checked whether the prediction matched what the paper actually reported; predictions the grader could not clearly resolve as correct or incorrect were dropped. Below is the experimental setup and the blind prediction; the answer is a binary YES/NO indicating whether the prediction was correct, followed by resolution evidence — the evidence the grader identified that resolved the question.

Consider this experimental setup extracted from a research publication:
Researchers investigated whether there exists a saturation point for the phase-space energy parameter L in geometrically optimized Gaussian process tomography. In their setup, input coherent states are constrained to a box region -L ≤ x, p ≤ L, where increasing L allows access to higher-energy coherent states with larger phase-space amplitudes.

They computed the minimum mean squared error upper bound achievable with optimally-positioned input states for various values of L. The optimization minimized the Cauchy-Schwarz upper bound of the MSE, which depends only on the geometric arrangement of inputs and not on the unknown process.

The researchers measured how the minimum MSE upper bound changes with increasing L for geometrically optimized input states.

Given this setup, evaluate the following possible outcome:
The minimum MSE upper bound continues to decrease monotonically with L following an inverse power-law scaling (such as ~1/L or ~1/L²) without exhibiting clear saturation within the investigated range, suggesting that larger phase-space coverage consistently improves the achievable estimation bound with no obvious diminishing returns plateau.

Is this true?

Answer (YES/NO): NO